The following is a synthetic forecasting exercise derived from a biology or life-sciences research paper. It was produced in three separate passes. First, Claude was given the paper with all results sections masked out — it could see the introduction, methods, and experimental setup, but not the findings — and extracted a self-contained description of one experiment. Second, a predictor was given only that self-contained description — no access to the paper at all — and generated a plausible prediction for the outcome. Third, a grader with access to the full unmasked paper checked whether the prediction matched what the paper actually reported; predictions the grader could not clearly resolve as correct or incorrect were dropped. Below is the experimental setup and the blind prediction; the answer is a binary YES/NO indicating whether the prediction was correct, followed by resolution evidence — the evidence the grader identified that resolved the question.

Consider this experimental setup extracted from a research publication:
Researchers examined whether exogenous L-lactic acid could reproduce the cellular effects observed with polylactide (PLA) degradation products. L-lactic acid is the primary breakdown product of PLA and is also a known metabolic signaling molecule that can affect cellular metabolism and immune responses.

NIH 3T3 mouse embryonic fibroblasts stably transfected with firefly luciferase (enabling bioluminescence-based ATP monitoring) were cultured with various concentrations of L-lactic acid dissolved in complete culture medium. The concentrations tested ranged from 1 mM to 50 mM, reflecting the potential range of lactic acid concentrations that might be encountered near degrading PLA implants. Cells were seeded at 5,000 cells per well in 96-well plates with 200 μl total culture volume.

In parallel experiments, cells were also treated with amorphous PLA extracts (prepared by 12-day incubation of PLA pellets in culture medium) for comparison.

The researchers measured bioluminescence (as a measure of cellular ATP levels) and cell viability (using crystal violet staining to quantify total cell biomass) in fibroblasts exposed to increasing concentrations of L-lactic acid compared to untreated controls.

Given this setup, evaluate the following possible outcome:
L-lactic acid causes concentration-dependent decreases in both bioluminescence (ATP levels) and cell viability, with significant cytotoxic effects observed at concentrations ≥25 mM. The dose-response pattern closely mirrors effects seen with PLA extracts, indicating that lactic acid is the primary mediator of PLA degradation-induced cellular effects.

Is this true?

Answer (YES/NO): NO